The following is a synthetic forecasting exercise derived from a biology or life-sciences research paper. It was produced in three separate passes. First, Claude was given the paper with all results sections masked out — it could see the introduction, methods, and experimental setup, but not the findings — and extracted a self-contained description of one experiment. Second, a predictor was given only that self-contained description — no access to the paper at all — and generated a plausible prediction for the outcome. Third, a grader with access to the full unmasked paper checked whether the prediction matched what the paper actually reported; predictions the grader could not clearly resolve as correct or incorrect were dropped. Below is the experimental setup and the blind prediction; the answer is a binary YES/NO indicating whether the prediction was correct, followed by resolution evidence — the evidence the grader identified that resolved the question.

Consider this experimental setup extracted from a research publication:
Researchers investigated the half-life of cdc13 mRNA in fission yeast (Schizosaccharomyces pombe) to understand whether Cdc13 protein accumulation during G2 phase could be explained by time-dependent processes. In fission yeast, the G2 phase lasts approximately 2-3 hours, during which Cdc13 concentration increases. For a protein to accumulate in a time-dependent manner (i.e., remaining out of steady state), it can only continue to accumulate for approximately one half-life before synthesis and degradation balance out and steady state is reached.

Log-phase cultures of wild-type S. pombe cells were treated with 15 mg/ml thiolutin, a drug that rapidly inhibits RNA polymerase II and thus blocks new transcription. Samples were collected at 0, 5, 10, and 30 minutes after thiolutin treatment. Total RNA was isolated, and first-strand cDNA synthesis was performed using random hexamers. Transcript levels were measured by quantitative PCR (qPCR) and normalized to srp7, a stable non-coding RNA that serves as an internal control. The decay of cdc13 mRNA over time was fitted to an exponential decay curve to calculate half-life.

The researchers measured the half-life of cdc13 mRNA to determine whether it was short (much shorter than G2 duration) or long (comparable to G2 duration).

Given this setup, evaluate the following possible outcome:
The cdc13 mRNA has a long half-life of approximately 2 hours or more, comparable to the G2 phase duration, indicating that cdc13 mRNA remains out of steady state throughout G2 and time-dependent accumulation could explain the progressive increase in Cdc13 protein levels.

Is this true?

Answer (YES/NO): NO